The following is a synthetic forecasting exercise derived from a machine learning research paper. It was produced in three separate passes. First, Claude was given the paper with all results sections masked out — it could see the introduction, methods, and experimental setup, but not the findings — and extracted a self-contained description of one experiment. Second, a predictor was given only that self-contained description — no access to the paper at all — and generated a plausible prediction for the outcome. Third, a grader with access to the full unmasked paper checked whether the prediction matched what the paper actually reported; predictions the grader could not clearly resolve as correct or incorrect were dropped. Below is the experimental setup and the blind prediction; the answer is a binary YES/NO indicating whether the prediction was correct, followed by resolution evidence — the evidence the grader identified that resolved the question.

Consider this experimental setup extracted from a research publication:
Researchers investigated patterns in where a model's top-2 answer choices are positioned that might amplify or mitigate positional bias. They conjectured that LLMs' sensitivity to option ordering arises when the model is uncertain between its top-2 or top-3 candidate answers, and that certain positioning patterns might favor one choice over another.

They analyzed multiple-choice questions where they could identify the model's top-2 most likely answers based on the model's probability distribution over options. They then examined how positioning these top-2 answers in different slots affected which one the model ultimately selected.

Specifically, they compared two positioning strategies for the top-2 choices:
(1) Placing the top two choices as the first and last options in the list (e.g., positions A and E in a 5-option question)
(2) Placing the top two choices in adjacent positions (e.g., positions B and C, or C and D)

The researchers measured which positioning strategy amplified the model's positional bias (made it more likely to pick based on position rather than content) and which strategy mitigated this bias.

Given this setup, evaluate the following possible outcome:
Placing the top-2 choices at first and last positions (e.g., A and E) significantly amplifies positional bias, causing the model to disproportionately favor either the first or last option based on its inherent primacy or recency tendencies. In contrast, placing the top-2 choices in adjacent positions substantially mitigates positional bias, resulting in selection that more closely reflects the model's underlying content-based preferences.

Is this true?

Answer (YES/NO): YES